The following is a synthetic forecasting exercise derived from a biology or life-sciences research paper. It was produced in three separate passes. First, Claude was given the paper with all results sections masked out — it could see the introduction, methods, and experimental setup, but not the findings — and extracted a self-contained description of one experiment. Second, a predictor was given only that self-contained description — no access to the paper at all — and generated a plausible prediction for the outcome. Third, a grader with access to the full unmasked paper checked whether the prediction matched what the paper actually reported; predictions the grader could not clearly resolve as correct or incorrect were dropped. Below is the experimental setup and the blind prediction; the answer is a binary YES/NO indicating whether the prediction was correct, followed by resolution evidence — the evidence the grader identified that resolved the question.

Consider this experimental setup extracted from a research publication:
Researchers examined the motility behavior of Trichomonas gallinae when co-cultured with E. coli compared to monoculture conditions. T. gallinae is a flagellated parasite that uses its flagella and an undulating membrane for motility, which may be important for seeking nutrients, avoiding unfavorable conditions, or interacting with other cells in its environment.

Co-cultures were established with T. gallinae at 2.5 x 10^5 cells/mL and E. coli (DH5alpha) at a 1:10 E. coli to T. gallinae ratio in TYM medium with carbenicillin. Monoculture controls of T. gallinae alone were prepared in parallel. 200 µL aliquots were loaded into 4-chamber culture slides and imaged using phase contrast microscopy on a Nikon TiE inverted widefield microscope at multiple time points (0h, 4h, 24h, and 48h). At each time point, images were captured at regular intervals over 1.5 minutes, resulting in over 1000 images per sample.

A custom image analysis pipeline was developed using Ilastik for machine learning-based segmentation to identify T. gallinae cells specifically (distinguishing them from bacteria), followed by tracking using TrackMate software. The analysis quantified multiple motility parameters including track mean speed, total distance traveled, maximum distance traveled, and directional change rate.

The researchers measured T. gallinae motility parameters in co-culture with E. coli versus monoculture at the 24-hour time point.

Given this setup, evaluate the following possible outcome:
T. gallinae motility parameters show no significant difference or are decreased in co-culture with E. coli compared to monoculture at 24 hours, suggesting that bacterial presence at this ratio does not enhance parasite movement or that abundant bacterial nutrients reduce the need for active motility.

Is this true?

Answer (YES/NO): NO